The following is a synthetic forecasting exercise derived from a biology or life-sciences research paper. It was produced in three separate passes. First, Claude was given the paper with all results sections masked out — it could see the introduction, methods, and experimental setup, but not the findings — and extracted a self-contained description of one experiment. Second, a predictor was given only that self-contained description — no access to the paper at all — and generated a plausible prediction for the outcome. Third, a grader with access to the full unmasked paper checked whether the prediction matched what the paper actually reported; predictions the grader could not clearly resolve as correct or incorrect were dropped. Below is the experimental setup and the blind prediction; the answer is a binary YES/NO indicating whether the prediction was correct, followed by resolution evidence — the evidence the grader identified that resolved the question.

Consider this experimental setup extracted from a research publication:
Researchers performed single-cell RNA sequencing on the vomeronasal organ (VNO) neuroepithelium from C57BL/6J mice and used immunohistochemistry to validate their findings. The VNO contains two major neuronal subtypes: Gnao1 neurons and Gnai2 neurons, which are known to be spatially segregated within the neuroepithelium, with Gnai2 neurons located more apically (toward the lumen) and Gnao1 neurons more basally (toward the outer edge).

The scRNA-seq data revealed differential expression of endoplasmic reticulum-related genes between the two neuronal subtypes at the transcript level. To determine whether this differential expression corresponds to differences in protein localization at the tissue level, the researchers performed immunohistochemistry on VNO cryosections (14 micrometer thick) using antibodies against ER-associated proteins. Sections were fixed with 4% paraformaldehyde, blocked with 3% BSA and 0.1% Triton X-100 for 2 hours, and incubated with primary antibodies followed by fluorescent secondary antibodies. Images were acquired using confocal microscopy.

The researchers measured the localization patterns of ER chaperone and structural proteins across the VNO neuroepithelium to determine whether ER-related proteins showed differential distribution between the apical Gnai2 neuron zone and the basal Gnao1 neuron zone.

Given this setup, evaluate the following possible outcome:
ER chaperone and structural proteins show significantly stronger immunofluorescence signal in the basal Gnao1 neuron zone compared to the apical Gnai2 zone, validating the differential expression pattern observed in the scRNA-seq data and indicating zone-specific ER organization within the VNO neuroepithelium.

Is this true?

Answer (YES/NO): YES